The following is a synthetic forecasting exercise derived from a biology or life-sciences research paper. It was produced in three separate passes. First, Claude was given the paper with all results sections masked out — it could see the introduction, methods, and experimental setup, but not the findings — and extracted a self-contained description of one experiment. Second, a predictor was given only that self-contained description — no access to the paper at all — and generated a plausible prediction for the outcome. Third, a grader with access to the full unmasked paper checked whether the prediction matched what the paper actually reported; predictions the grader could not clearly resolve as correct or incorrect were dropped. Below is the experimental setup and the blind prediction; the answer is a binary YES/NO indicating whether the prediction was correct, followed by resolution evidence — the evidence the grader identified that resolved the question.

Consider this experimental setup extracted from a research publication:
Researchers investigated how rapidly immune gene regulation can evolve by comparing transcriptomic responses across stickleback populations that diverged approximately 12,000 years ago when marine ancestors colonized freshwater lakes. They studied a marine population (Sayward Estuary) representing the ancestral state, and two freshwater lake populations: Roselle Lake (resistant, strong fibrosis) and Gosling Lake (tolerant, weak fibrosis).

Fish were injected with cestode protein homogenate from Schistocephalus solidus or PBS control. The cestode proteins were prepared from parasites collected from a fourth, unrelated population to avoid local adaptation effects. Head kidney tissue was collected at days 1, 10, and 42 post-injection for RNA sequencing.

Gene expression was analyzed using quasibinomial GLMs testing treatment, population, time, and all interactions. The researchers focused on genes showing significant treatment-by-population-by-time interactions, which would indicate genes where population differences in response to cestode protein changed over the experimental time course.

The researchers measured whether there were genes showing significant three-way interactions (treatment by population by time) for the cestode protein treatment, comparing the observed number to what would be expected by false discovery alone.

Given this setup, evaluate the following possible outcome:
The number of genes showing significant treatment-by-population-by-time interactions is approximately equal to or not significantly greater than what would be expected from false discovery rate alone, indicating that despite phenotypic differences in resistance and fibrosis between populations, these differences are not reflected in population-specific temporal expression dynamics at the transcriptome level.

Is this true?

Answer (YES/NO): YES